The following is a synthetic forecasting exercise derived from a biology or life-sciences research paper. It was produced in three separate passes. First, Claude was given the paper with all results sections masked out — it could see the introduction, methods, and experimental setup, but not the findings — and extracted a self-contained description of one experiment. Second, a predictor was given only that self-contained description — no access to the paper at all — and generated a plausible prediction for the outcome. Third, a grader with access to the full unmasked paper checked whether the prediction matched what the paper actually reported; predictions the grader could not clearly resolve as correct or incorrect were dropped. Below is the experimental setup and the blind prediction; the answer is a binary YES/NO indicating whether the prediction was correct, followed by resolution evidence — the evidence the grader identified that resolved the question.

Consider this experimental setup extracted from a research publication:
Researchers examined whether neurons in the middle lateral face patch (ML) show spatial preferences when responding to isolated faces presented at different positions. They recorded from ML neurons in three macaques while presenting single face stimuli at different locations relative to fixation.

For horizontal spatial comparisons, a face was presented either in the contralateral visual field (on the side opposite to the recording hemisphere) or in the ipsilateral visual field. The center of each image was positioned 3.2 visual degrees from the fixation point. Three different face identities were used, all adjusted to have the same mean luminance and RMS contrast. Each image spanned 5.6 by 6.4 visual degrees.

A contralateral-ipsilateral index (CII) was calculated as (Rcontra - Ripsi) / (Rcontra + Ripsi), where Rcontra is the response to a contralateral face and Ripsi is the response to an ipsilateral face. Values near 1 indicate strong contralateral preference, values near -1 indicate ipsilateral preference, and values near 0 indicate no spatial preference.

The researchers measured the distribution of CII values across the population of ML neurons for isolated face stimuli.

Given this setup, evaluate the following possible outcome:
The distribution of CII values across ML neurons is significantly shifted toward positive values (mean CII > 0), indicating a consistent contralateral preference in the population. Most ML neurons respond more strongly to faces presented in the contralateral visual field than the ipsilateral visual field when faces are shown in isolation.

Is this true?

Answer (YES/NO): YES